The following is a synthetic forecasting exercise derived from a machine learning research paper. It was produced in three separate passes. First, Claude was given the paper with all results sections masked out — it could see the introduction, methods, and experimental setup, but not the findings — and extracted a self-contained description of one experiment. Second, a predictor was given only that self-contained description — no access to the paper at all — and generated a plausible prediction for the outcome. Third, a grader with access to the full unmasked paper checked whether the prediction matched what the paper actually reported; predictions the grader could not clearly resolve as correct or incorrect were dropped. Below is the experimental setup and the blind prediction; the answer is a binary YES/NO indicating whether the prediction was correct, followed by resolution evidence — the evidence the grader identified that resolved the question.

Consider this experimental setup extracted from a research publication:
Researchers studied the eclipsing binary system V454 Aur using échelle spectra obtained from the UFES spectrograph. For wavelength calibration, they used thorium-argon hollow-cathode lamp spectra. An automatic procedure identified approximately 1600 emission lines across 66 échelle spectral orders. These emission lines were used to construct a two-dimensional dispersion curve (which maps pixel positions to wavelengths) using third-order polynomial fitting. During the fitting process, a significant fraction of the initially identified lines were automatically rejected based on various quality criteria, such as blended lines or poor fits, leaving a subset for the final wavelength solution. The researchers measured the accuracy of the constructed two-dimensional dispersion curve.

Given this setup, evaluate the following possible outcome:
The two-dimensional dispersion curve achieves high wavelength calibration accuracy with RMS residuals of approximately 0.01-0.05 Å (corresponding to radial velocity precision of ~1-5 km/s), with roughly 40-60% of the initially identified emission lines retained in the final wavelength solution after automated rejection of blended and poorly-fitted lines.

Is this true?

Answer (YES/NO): NO